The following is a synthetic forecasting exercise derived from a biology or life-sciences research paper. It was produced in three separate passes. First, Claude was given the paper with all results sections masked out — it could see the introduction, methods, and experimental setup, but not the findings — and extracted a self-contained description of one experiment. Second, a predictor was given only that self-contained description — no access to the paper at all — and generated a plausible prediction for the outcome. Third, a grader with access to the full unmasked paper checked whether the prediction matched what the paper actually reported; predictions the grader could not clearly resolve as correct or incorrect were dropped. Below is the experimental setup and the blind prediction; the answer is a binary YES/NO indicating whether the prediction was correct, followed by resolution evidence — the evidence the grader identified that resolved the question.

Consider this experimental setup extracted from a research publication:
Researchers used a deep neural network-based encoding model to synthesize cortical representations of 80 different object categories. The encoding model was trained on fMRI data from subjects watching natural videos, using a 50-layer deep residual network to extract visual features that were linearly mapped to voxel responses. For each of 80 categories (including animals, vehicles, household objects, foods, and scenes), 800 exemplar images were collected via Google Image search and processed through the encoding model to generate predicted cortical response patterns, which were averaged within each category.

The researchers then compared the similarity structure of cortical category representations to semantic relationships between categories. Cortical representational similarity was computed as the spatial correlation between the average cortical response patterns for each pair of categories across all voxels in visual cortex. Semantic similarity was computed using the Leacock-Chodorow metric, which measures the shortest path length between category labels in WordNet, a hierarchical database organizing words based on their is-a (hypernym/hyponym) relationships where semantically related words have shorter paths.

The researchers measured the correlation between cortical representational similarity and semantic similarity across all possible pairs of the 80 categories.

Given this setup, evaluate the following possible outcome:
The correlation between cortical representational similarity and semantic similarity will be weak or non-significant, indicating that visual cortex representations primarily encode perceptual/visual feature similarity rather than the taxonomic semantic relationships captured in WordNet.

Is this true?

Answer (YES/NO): NO